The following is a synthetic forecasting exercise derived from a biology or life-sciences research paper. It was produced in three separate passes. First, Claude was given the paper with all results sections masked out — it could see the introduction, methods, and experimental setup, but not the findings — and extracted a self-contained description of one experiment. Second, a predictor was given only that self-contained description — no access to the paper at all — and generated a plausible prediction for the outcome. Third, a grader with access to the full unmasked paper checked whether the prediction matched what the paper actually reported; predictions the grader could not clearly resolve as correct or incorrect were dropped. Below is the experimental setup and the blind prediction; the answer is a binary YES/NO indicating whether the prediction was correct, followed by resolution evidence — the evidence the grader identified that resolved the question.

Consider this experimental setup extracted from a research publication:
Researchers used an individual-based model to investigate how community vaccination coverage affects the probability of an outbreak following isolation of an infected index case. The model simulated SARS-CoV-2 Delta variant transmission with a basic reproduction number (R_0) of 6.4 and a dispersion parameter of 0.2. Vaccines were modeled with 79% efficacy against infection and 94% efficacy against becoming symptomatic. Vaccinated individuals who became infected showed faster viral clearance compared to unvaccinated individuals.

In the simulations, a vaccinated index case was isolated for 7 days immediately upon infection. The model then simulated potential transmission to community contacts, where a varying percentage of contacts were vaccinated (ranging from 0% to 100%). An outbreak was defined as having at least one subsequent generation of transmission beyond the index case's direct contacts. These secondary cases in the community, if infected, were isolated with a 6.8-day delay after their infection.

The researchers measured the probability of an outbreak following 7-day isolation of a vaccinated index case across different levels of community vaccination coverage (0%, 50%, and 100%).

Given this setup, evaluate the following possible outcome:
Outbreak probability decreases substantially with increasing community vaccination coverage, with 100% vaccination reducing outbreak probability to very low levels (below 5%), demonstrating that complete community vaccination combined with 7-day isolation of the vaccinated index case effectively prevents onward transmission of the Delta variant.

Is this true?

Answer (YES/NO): YES